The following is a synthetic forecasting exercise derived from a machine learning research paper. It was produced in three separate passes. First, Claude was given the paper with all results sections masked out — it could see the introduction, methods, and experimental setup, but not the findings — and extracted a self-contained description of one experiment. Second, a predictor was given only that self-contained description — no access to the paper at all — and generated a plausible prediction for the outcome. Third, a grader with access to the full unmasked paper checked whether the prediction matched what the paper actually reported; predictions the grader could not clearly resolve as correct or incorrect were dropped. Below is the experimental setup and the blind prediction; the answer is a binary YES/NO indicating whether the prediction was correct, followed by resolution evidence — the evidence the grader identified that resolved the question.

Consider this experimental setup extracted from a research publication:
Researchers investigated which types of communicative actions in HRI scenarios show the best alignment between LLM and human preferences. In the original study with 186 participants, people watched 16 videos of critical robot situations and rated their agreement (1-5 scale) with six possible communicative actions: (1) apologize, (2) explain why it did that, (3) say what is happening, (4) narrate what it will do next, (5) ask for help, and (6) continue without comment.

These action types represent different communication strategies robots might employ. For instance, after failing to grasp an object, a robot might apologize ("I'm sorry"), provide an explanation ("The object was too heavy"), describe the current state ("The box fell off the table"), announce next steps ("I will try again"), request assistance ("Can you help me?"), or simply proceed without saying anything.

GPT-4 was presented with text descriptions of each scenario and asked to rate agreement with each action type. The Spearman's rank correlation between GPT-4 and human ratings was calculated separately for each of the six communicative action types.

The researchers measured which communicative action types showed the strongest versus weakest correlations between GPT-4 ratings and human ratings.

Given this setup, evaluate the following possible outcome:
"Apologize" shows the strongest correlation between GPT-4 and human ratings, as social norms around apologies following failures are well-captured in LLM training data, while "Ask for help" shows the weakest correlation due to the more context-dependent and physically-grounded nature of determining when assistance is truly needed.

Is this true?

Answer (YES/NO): NO